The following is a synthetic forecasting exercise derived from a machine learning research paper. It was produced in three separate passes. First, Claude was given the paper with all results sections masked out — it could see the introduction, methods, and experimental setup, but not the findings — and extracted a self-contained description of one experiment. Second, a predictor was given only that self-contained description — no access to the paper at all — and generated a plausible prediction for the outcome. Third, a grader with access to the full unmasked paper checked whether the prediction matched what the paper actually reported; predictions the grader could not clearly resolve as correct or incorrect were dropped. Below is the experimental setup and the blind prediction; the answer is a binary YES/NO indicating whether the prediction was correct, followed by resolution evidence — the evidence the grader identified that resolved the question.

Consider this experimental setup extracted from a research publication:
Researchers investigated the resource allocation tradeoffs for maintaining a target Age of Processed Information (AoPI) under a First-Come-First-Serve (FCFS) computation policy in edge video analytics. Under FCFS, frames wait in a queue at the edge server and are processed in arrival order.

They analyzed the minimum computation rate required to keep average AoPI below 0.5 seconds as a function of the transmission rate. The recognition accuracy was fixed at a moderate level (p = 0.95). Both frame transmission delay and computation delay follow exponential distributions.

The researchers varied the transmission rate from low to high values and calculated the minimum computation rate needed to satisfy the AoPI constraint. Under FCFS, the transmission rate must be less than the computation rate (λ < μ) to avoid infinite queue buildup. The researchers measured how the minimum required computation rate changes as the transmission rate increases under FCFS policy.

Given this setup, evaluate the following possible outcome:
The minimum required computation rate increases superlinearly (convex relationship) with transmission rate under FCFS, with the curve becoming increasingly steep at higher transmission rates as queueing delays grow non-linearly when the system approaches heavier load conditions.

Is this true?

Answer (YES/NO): NO